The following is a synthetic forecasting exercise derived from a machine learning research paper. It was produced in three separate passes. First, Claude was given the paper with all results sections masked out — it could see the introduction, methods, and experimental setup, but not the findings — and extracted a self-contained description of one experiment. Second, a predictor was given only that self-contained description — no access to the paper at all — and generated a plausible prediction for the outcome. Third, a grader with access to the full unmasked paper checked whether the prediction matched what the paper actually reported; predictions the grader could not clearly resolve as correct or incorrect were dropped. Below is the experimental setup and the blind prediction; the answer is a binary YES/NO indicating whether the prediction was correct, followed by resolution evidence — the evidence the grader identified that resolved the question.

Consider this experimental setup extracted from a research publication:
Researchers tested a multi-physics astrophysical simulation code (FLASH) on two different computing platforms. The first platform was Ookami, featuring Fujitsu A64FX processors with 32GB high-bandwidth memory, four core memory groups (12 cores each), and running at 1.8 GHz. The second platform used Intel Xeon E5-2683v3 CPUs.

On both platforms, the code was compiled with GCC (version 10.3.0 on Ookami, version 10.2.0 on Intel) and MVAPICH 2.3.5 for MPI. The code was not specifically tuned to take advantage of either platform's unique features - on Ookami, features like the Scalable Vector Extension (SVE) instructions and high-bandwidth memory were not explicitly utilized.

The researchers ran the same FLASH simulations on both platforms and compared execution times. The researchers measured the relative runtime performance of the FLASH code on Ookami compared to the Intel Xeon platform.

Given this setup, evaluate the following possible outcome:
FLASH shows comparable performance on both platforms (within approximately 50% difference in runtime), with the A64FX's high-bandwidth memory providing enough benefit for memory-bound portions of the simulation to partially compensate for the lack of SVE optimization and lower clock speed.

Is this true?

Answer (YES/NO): NO